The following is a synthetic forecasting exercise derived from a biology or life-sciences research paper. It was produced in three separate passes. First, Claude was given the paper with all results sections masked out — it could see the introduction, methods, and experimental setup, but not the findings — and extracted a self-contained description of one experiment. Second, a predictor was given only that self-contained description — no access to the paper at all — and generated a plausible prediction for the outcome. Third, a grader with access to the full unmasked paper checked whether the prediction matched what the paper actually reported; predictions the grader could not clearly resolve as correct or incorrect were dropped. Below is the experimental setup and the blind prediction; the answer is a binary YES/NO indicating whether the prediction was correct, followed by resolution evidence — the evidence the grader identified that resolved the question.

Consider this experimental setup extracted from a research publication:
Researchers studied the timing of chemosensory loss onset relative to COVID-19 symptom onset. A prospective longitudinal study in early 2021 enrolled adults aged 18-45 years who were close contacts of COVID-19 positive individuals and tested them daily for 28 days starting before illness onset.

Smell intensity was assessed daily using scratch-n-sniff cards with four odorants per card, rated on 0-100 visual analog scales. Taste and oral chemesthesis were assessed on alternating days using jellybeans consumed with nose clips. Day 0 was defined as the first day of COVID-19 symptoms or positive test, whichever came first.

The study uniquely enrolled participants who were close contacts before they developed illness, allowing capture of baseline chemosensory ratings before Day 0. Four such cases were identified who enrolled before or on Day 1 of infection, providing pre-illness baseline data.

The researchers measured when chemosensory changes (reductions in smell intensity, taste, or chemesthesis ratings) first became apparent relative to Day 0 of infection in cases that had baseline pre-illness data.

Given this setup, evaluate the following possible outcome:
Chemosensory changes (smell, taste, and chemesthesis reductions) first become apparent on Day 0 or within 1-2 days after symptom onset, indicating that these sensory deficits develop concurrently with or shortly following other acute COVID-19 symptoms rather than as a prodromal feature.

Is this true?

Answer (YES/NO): NO